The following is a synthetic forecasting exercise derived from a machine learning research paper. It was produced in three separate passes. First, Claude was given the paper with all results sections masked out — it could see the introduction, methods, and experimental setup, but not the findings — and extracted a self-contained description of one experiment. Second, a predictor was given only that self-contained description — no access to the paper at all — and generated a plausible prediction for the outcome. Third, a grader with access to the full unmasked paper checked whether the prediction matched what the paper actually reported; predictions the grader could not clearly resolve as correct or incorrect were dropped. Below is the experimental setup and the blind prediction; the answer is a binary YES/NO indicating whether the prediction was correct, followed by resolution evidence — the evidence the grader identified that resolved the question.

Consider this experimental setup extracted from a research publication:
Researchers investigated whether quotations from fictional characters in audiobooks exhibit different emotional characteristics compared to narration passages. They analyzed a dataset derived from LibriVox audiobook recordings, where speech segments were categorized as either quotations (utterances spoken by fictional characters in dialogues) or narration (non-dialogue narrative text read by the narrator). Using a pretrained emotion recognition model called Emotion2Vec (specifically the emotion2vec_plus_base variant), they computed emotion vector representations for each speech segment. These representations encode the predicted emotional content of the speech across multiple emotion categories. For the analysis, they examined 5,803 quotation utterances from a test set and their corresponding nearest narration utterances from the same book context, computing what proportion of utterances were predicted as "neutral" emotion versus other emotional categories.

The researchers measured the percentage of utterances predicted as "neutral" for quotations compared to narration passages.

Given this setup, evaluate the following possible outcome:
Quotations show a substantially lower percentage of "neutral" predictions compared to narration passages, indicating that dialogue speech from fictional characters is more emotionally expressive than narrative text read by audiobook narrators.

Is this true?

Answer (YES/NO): YES